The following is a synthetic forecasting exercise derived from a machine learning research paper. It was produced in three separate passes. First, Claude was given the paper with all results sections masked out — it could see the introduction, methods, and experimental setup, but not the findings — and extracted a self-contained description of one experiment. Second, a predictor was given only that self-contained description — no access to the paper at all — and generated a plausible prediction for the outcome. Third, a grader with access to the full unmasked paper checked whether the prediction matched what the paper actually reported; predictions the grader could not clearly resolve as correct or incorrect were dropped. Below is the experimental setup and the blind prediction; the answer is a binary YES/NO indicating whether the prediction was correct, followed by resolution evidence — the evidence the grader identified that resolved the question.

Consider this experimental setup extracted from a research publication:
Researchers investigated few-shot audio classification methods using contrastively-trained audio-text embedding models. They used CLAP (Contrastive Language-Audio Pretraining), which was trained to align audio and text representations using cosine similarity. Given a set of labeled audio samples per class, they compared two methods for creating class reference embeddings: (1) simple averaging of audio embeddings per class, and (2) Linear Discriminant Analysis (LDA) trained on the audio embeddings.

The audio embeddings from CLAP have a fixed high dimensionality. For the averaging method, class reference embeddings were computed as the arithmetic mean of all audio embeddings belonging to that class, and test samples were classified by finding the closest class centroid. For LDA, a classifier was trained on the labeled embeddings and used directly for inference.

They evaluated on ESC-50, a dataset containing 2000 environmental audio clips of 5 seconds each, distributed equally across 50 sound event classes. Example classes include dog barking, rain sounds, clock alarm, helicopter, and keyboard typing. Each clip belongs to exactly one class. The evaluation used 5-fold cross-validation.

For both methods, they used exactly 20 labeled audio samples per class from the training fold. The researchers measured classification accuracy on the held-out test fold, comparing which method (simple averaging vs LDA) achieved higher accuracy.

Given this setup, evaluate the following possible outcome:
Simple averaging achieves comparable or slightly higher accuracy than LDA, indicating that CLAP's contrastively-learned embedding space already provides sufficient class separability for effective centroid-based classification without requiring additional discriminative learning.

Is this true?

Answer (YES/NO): YES